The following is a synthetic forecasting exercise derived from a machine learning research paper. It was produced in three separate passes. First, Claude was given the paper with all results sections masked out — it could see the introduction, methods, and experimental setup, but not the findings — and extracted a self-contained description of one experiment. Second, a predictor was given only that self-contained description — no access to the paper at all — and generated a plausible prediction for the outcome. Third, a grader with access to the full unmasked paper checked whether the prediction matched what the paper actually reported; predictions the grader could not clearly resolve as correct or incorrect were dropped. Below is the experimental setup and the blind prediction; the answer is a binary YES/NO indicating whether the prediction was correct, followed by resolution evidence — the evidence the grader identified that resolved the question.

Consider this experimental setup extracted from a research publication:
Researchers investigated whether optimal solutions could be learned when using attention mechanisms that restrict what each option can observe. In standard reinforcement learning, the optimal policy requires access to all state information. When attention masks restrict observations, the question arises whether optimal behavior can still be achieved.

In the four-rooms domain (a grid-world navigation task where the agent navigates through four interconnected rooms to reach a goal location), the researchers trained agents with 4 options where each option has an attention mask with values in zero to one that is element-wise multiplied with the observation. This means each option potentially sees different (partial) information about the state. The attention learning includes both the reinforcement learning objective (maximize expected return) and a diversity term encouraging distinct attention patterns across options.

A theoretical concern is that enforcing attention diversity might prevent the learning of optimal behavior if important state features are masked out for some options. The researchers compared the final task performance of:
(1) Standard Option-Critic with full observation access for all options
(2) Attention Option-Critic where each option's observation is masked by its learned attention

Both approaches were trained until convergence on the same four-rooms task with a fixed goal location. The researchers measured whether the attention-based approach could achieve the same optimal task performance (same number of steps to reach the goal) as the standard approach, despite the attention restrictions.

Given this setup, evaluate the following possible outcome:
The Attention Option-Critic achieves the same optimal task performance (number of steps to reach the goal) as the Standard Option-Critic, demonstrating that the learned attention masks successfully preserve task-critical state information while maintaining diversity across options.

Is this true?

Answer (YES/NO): YES